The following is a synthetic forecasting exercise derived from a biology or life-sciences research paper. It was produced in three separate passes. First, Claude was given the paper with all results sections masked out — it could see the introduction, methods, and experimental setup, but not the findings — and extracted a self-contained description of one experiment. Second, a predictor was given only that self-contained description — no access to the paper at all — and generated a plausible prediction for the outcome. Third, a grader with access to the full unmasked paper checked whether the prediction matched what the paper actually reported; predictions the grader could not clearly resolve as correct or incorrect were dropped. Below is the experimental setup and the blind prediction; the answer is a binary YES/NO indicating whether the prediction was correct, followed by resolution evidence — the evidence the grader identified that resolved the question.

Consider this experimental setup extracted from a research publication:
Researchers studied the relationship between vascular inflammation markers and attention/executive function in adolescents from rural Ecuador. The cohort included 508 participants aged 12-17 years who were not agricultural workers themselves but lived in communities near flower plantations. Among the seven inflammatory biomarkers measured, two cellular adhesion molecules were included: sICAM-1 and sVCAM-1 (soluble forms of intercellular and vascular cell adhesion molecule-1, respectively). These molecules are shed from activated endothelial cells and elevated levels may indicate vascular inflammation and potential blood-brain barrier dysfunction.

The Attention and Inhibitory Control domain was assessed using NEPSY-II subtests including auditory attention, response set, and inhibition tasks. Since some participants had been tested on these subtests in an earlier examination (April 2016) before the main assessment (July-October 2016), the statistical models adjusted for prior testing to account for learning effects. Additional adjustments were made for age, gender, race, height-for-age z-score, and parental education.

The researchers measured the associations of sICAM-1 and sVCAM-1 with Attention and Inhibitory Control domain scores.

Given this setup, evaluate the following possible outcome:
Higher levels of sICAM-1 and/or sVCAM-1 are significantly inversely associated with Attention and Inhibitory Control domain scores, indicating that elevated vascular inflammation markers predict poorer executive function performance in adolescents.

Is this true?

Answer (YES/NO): NO